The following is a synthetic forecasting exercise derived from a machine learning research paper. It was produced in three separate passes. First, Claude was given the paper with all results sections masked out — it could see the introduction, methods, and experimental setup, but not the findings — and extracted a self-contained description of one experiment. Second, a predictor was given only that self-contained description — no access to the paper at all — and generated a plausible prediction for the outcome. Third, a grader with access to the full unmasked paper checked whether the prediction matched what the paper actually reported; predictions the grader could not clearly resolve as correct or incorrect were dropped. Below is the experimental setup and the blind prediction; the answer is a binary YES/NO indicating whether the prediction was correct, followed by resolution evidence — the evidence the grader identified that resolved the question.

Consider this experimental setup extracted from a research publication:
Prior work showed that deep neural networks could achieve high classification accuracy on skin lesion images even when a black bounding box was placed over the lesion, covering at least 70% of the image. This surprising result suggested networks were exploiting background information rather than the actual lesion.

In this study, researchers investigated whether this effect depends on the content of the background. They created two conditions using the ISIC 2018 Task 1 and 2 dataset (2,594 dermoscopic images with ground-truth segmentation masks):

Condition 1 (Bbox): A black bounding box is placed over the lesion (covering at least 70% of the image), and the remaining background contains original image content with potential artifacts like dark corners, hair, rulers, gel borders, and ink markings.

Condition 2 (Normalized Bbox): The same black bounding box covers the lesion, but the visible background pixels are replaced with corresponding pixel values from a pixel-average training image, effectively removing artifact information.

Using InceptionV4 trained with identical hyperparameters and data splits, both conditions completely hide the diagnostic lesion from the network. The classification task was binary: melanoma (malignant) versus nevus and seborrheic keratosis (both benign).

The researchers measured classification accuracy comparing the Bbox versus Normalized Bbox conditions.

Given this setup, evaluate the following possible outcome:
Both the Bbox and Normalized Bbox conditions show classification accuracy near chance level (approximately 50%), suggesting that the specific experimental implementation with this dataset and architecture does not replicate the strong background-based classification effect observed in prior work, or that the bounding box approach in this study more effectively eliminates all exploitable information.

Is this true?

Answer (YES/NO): NO